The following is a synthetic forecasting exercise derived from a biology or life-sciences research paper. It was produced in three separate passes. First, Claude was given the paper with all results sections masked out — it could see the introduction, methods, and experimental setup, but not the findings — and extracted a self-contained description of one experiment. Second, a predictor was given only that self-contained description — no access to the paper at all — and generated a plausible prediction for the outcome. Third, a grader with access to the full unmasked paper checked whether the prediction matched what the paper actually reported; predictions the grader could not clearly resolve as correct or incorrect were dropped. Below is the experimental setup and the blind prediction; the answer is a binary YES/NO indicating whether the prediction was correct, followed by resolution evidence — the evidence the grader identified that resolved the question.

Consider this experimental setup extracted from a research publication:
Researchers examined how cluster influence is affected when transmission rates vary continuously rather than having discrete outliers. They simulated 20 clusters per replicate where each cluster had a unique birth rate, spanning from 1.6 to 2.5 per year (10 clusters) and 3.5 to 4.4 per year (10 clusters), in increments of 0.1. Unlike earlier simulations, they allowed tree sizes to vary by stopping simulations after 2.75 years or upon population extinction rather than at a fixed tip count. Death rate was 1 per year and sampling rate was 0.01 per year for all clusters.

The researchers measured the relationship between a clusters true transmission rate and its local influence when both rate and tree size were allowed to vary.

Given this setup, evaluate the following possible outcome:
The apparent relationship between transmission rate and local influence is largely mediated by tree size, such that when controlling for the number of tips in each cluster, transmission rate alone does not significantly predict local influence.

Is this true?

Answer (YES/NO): NO